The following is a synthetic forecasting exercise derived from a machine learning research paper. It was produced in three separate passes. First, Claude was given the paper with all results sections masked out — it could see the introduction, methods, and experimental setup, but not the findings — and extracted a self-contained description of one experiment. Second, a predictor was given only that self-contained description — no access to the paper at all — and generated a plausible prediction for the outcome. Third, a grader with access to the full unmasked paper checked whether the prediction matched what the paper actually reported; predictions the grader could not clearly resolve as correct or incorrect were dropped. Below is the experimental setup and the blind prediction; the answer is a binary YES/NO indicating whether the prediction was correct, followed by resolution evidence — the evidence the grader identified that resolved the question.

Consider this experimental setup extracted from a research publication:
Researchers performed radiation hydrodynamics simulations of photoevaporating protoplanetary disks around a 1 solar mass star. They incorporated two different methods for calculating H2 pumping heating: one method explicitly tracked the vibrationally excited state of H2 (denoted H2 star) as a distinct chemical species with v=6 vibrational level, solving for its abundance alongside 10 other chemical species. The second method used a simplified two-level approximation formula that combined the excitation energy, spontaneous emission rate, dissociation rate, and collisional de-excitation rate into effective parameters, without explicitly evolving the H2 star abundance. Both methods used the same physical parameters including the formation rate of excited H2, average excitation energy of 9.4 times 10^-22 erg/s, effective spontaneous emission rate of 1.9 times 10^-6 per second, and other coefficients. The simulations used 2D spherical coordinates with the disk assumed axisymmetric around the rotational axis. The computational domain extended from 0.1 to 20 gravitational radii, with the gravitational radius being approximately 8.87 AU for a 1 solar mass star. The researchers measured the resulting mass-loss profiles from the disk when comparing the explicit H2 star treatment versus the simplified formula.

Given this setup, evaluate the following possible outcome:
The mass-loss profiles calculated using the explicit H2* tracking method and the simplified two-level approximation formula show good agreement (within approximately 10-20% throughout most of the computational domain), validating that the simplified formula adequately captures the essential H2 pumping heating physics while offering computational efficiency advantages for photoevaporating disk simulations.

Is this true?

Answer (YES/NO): YES